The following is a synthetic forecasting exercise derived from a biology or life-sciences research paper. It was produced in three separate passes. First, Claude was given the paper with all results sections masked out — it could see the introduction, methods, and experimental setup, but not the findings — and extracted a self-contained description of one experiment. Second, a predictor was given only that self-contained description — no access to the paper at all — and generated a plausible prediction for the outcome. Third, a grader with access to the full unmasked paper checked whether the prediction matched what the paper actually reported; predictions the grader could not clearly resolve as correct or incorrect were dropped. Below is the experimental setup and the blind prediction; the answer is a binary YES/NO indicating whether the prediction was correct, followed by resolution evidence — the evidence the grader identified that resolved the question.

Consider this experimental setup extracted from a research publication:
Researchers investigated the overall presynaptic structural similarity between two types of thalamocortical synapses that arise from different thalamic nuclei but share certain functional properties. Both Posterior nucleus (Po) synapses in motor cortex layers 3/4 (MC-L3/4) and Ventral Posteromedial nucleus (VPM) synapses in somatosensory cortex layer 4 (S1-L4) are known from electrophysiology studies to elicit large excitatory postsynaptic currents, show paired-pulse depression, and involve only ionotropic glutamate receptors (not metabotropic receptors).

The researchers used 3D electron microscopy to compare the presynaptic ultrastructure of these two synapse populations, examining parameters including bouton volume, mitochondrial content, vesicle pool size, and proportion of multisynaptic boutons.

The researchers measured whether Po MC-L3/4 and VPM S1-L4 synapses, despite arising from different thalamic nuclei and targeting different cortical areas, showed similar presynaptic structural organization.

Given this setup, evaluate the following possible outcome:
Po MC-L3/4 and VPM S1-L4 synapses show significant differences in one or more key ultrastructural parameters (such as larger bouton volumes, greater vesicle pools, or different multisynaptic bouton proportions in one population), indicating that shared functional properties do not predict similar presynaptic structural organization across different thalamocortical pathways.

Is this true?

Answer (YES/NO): NO